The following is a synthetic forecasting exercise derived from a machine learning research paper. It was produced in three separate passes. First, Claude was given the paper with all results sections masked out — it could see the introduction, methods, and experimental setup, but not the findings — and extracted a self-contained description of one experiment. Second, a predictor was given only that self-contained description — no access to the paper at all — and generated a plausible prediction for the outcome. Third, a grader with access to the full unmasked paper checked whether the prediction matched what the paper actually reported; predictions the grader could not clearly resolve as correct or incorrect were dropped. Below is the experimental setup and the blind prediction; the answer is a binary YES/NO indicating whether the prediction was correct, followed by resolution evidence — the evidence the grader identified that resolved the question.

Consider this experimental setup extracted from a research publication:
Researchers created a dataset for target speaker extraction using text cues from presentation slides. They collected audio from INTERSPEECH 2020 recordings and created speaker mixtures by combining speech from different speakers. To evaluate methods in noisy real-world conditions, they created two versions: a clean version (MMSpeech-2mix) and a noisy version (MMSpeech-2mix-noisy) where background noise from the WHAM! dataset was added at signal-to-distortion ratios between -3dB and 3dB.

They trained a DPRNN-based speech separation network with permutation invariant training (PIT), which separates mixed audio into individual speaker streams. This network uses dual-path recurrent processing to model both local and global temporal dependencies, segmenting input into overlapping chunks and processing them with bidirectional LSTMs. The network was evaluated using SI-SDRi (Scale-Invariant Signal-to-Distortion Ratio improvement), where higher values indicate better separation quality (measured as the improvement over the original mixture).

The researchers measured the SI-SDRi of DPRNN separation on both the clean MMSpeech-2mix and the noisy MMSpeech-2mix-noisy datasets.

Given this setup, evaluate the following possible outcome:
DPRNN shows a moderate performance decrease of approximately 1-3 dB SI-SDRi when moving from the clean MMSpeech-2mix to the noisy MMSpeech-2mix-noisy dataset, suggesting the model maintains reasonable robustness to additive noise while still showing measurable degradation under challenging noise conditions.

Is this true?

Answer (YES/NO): YES